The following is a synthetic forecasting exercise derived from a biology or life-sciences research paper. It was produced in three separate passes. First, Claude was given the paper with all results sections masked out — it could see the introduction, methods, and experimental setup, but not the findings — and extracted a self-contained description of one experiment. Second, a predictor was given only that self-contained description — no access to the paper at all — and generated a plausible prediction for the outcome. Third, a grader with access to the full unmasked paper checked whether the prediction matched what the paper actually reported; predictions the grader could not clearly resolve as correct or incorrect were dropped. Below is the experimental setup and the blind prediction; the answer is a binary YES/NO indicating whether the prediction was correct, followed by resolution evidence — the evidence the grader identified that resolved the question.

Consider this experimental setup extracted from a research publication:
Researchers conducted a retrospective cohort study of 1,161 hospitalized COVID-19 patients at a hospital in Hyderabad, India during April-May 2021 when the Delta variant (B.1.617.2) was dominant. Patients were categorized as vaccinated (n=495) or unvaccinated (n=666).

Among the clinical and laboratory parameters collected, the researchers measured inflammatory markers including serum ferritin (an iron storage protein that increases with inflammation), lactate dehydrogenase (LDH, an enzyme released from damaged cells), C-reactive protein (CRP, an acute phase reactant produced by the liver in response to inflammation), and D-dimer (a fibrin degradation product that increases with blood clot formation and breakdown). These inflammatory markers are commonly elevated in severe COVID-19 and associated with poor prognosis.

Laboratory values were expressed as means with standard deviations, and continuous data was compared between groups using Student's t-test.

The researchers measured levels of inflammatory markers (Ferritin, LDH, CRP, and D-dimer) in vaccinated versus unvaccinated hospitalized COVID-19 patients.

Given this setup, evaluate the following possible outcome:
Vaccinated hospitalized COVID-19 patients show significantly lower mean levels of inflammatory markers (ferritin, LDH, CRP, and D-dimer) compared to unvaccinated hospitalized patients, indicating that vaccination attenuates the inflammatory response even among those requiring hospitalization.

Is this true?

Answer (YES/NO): NO